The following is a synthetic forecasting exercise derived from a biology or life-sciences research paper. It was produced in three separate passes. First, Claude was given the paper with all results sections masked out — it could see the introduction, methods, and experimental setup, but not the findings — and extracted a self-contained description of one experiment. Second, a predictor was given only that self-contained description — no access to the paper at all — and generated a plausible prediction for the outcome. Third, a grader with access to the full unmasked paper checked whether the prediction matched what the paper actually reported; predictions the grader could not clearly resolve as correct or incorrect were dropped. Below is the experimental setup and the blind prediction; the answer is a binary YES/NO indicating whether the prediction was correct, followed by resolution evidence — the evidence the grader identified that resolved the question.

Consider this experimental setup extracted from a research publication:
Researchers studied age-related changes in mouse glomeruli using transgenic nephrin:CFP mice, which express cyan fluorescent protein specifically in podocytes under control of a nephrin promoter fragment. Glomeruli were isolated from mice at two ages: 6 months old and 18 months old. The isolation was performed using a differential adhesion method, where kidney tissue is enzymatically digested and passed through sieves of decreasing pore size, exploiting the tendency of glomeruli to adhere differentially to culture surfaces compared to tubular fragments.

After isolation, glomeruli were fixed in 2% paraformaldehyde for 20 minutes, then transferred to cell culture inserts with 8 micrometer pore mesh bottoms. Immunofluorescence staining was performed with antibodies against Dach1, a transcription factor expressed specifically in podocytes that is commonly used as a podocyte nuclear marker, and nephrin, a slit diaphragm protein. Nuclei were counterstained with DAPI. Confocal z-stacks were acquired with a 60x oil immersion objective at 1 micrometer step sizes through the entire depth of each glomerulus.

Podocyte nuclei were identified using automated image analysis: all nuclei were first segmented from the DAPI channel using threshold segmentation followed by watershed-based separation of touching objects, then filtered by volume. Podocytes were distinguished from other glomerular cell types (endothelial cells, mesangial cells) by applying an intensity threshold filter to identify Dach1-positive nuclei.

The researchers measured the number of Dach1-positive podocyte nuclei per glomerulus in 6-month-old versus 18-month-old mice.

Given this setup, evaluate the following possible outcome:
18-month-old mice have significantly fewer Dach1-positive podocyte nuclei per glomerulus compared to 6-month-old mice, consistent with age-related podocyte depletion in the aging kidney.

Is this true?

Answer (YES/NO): YES